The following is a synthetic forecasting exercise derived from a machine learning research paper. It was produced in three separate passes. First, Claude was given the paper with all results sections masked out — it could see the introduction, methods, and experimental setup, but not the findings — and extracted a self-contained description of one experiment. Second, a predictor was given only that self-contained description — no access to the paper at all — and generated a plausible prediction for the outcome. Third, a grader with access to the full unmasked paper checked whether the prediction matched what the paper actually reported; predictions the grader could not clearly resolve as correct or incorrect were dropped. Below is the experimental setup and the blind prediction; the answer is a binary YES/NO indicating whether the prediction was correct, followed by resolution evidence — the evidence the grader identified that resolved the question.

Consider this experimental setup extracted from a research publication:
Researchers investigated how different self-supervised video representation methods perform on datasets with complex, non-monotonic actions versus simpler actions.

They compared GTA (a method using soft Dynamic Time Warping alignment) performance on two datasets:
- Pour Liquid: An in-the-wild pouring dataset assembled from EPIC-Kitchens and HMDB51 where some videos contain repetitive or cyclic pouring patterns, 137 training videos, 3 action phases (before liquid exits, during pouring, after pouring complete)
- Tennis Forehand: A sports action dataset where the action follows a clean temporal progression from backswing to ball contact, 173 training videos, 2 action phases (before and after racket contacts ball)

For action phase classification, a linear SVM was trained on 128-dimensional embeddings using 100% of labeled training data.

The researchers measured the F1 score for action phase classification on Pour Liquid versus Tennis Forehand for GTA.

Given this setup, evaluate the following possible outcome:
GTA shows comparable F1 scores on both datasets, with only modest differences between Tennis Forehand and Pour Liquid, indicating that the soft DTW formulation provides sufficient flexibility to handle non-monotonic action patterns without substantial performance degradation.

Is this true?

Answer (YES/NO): NO